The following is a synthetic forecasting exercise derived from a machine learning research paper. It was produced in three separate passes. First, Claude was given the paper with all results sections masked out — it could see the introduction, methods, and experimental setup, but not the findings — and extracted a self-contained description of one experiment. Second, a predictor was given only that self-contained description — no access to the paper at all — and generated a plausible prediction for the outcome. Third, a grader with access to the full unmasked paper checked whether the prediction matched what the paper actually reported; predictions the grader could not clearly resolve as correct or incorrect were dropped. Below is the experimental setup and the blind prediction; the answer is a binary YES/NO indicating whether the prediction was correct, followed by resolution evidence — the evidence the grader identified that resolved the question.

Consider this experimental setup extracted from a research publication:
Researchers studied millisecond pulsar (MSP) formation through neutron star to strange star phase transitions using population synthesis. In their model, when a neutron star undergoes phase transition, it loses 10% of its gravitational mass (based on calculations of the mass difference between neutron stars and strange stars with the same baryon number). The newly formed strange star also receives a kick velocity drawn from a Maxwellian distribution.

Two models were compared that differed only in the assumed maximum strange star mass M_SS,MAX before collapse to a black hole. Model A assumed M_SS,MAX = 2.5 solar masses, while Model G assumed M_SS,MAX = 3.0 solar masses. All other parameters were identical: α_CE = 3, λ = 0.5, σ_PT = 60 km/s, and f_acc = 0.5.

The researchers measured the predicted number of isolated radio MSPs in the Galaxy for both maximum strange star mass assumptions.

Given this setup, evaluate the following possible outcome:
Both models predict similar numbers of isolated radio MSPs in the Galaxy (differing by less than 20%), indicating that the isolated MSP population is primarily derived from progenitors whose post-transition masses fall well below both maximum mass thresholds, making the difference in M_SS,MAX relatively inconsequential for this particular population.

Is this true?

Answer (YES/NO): YES